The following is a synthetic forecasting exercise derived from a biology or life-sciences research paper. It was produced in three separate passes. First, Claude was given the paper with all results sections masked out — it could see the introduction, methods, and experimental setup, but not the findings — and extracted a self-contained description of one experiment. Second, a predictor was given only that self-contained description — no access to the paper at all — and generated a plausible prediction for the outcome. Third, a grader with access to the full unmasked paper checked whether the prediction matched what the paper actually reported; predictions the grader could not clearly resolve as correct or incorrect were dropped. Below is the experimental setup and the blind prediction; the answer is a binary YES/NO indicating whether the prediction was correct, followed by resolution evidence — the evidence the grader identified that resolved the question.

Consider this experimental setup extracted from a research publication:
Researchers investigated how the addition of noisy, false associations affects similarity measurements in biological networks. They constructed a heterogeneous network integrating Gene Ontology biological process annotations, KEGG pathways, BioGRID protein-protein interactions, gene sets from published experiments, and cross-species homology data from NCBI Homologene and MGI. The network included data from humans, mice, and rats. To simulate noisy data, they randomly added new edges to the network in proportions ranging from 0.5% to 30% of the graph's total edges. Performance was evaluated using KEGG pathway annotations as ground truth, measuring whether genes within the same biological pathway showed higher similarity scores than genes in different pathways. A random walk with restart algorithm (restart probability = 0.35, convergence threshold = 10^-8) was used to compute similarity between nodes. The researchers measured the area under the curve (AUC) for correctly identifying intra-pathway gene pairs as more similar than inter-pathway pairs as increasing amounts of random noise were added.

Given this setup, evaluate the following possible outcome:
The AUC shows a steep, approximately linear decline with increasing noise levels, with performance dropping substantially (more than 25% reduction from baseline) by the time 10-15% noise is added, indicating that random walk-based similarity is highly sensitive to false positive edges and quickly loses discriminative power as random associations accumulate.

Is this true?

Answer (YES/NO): NO